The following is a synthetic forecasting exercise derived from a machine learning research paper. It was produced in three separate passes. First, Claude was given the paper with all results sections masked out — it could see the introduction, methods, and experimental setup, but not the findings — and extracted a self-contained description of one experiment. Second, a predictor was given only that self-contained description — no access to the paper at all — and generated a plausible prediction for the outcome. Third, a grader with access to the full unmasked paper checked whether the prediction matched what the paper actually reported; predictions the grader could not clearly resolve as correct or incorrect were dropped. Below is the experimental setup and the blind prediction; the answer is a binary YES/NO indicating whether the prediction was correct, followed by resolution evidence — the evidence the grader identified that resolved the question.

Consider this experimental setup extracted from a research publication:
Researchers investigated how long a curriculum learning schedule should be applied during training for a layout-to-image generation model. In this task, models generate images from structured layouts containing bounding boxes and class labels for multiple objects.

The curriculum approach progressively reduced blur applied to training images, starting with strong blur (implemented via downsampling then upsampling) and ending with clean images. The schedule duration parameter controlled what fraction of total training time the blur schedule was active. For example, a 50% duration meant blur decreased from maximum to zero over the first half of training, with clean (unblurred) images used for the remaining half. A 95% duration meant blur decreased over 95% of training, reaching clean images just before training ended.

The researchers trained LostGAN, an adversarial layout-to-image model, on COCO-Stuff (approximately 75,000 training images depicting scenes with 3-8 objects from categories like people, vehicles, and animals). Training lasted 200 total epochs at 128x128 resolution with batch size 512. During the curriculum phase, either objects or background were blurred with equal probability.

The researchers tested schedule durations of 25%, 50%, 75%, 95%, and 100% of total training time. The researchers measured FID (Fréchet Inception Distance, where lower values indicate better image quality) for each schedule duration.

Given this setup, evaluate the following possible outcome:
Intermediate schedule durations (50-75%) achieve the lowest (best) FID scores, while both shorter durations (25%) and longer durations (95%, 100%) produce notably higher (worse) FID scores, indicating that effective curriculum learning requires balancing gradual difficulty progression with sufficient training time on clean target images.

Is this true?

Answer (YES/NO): NO